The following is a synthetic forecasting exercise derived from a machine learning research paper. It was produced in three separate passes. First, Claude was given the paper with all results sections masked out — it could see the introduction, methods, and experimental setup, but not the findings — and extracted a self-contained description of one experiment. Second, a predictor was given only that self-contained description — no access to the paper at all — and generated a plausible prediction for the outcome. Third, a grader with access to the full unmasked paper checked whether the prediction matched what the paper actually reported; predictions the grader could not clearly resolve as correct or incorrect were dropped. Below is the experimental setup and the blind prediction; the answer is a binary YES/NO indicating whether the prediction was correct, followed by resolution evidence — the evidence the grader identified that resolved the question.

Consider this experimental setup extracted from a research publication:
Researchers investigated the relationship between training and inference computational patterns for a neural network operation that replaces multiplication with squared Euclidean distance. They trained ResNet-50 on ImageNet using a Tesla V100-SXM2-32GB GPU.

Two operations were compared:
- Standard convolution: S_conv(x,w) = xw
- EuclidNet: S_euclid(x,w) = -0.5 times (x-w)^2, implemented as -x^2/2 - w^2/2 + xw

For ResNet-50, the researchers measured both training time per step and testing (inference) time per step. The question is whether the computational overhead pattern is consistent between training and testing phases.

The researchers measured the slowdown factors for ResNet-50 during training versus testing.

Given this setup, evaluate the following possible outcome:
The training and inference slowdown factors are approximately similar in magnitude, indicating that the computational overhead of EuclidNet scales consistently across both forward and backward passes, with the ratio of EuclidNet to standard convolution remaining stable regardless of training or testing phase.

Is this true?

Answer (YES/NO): NO